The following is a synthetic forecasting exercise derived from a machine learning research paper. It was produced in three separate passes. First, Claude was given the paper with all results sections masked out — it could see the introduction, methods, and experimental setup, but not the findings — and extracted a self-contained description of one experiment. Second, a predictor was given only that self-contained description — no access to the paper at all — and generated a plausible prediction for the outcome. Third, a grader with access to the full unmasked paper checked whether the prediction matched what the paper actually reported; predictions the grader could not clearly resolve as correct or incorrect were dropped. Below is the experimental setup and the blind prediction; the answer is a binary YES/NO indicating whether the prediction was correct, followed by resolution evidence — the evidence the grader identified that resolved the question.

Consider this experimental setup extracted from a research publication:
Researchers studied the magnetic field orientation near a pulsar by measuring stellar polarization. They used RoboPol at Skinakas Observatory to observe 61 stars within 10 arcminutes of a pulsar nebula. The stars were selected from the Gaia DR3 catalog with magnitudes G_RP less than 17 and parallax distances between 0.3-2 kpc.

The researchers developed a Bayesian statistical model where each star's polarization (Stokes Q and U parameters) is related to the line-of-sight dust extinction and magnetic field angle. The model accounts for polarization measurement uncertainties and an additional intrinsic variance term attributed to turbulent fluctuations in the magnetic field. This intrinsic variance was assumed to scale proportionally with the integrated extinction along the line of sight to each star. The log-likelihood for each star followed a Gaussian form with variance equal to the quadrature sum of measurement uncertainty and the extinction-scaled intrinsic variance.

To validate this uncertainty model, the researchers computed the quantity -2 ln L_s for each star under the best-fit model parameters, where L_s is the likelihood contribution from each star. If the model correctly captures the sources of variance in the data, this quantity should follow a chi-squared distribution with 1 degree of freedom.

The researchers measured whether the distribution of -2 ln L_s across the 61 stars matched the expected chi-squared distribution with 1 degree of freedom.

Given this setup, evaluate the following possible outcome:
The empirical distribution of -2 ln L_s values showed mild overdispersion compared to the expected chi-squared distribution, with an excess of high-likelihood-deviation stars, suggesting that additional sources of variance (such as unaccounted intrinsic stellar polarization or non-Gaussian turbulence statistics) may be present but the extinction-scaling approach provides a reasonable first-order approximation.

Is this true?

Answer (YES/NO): NO